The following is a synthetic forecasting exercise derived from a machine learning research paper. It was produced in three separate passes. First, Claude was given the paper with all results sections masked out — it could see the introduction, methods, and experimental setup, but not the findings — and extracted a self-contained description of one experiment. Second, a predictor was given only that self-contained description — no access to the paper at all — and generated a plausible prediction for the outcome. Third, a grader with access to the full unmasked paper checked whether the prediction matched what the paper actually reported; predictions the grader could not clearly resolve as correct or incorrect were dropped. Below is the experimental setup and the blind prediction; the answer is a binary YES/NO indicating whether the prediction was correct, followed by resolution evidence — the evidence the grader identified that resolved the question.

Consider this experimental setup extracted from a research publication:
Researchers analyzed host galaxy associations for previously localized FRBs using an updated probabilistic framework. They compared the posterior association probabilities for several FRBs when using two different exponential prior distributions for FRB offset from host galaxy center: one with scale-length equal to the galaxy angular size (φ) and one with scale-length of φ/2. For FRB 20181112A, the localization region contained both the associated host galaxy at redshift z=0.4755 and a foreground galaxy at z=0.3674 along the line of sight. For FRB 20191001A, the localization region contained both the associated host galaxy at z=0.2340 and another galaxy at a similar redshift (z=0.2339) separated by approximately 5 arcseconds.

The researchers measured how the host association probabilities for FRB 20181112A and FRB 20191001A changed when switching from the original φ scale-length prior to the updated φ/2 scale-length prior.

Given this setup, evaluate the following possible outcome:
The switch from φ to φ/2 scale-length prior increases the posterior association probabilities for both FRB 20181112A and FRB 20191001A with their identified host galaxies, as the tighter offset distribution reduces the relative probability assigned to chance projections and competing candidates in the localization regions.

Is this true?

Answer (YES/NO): YES